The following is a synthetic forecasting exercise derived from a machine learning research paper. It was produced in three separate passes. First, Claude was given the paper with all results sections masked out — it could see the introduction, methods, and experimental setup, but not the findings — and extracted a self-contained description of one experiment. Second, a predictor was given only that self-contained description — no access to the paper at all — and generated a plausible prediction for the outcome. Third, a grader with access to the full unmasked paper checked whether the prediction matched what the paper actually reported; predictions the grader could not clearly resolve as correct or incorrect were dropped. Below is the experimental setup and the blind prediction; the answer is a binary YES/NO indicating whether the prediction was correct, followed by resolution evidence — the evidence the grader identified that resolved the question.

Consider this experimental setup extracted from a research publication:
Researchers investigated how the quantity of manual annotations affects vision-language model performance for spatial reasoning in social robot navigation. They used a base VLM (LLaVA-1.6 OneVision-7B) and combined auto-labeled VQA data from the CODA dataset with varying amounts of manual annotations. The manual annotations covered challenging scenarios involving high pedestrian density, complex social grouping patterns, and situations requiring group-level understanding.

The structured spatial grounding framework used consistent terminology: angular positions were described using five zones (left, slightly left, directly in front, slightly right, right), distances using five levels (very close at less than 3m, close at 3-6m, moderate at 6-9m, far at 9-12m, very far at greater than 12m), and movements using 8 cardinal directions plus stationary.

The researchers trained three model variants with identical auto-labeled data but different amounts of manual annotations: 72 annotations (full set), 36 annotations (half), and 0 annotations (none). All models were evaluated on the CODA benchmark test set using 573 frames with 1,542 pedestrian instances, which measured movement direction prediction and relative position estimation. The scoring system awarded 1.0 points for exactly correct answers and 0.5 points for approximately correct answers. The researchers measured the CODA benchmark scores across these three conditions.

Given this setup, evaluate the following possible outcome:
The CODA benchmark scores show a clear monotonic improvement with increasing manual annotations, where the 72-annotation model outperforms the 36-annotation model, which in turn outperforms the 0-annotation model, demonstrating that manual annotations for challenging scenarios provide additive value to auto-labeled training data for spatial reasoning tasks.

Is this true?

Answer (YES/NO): YES